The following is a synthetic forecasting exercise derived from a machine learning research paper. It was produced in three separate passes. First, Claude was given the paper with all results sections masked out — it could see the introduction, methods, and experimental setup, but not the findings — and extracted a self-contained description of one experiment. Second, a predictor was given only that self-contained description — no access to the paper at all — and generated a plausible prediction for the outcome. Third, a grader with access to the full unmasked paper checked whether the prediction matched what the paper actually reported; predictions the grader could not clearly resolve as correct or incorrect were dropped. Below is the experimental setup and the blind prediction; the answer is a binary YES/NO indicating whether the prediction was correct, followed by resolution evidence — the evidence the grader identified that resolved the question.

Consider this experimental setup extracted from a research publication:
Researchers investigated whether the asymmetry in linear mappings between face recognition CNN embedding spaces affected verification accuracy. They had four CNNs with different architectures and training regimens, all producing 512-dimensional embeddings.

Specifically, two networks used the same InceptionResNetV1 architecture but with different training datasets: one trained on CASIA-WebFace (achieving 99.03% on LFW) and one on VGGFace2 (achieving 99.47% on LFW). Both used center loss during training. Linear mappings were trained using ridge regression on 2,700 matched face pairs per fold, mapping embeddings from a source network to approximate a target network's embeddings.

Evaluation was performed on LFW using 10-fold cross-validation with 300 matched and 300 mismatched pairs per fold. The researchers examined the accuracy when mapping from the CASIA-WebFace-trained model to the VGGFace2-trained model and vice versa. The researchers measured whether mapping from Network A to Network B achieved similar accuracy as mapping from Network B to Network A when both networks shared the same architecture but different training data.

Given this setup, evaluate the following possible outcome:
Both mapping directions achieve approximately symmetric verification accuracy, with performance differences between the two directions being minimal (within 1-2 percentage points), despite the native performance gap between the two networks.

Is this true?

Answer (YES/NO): YES